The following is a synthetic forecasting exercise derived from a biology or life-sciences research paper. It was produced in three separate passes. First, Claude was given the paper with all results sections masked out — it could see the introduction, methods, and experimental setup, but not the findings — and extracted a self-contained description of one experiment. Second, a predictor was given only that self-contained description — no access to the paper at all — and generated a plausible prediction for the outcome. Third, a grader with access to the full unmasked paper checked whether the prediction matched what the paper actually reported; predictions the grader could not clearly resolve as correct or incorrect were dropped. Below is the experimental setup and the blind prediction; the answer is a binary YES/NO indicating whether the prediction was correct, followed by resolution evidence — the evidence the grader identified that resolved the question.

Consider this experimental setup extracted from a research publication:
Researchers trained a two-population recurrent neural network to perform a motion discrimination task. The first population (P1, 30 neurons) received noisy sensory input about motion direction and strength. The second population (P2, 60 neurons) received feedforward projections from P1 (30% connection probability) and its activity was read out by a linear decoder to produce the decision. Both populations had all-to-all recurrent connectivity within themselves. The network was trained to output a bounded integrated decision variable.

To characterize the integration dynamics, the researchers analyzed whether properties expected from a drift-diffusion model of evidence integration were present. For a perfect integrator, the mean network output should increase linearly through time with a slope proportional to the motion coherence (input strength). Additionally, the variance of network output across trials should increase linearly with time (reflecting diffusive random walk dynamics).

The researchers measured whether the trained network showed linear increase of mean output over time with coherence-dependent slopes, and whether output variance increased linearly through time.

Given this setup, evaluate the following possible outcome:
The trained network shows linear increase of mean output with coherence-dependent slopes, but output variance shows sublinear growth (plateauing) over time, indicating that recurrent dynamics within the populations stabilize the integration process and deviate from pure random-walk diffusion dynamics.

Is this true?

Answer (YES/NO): NO